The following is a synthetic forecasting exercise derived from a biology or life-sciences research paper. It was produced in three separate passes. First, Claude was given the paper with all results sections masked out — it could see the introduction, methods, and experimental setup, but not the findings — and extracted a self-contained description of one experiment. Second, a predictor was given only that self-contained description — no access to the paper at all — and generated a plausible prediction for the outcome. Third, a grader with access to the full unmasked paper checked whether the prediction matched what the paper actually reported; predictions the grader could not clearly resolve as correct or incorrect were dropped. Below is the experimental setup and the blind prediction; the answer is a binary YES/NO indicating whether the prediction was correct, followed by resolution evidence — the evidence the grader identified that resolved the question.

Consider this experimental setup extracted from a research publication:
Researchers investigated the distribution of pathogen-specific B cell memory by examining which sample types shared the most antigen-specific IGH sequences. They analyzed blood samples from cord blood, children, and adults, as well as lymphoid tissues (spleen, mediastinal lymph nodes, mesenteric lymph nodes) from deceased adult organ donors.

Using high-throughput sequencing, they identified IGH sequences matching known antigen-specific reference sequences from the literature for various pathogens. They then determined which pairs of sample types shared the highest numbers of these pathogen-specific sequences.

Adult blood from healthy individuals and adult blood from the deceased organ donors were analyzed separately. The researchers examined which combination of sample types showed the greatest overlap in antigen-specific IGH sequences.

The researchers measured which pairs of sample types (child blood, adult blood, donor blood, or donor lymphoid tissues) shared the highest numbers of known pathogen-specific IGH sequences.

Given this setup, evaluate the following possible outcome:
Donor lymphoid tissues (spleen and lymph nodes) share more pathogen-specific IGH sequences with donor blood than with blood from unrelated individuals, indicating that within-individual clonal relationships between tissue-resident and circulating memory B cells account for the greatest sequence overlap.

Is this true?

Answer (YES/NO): NO